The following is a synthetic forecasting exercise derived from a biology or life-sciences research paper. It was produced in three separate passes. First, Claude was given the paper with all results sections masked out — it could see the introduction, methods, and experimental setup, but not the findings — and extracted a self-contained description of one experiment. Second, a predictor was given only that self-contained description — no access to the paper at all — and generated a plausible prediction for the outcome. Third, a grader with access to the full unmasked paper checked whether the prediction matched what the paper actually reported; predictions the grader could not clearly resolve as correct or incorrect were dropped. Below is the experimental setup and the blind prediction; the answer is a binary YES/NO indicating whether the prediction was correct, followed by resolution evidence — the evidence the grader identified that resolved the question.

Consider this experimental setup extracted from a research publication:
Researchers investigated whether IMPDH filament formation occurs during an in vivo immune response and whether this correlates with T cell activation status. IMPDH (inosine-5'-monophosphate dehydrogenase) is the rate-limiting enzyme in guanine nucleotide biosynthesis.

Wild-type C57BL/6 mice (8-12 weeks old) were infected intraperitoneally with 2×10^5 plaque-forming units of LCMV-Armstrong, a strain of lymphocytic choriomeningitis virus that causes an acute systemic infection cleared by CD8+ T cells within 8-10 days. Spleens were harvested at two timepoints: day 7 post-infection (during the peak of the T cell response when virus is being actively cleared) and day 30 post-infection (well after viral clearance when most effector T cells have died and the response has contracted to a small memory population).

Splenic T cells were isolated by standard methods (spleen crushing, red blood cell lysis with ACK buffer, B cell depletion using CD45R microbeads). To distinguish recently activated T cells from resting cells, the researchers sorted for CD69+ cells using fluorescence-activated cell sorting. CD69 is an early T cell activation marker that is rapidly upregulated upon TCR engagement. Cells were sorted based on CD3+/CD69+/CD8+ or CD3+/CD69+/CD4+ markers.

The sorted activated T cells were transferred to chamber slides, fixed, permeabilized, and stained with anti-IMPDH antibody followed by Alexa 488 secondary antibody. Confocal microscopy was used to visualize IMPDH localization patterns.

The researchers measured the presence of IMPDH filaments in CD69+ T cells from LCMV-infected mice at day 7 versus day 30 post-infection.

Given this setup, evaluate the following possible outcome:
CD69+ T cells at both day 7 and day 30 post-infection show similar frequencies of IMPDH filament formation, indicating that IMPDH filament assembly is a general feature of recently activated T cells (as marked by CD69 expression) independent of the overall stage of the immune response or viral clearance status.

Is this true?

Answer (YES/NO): NO